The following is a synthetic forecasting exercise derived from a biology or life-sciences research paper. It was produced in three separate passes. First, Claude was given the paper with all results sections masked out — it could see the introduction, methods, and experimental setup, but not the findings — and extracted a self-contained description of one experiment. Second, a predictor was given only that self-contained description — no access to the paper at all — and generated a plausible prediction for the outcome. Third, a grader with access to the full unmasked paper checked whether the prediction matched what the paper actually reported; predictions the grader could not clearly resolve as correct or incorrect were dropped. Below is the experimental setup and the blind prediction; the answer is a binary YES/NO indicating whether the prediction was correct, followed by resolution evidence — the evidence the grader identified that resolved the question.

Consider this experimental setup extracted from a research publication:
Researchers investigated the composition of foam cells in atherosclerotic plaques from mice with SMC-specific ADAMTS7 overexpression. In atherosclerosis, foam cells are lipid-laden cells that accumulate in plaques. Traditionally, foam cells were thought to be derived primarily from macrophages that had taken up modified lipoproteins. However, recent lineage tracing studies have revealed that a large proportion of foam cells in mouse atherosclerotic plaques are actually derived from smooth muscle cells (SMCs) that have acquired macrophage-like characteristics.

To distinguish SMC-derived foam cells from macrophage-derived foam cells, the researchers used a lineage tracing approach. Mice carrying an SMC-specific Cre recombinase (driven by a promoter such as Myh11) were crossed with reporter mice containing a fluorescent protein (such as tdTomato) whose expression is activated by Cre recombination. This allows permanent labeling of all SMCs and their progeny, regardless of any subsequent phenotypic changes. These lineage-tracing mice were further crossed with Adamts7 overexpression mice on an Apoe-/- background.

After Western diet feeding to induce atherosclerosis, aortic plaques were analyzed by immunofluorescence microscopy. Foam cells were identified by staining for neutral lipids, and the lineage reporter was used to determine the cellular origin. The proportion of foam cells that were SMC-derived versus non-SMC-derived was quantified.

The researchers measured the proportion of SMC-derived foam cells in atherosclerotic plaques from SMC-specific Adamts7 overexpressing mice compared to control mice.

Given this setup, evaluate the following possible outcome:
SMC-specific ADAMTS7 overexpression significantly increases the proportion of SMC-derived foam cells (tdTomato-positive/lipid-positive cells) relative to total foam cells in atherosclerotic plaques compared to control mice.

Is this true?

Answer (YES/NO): NO